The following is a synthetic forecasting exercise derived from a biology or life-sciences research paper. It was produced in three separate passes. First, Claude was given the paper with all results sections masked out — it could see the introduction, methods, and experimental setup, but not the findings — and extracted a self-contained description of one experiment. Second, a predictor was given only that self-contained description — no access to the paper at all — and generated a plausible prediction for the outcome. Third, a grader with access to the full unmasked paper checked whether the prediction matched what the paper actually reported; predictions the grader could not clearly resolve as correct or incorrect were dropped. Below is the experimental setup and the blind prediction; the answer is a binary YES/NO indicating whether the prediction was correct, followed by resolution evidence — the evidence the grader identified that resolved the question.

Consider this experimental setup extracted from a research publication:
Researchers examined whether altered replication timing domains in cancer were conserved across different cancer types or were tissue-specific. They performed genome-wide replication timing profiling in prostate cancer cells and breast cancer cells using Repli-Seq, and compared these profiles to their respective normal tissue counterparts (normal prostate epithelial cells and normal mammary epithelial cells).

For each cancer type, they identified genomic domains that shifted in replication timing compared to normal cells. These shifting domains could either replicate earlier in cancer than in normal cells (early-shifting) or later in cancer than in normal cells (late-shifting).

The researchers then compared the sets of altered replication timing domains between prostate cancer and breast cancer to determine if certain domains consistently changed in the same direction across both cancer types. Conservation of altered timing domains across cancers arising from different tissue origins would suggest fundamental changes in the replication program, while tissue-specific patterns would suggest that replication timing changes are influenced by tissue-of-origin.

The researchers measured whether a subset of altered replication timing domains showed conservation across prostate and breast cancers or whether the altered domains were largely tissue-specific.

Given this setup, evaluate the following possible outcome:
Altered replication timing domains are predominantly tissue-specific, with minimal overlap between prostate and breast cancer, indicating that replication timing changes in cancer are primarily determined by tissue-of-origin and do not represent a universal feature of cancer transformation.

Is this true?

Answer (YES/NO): NO